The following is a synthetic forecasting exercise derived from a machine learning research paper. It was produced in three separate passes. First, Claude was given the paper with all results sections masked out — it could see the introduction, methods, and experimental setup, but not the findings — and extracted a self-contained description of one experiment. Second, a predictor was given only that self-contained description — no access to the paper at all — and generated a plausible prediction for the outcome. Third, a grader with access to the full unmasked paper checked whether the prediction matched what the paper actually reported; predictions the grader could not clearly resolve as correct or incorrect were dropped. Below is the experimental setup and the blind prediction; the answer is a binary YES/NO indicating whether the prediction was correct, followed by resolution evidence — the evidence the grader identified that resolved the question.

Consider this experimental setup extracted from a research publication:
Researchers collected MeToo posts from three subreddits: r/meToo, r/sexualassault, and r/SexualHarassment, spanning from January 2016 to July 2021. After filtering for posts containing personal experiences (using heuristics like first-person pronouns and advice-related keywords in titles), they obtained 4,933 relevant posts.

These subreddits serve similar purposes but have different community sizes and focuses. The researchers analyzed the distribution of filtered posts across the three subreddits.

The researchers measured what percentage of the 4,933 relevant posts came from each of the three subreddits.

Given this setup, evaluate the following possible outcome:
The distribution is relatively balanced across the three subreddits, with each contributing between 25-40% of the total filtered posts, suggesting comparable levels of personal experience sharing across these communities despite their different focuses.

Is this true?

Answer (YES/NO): NO